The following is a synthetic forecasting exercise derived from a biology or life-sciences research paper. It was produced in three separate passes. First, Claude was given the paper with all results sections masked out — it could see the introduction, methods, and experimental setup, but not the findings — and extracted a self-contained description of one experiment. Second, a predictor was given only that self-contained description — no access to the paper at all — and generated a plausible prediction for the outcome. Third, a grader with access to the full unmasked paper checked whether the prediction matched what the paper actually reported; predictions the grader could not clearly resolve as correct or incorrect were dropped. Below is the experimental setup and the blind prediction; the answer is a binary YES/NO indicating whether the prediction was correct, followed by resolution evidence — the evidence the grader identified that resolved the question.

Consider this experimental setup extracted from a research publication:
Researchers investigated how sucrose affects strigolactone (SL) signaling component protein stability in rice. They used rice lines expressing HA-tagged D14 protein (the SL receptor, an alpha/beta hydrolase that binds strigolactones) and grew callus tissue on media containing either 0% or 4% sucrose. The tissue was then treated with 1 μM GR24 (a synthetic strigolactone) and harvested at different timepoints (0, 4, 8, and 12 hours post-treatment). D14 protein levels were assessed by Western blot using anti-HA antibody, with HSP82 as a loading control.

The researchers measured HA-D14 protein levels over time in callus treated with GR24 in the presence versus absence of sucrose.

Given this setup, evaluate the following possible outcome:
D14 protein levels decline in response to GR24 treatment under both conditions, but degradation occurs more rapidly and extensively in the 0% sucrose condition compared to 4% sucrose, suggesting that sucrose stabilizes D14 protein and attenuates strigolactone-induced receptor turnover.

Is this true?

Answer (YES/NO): NO